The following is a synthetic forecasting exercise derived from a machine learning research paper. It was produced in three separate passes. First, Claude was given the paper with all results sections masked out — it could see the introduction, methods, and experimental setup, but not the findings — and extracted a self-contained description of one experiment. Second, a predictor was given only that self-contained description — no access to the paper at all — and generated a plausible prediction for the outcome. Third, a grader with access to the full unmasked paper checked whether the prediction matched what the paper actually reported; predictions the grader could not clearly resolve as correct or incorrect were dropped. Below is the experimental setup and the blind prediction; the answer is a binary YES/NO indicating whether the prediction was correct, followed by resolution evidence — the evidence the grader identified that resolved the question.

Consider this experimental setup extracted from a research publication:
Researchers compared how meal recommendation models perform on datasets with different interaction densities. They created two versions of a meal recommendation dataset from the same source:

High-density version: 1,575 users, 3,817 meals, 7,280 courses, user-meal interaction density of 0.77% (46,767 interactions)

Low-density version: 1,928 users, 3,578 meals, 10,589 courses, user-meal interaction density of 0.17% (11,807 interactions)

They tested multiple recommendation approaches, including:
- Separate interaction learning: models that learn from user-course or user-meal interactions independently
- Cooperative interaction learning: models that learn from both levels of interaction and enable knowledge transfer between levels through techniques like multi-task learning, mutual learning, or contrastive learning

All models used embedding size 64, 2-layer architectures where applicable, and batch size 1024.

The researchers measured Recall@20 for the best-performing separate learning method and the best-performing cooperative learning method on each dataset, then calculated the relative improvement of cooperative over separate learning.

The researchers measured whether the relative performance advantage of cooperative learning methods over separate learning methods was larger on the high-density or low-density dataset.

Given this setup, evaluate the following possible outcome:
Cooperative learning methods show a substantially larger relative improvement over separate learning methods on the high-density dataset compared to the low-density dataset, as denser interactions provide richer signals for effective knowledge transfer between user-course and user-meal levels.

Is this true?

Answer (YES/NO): YES